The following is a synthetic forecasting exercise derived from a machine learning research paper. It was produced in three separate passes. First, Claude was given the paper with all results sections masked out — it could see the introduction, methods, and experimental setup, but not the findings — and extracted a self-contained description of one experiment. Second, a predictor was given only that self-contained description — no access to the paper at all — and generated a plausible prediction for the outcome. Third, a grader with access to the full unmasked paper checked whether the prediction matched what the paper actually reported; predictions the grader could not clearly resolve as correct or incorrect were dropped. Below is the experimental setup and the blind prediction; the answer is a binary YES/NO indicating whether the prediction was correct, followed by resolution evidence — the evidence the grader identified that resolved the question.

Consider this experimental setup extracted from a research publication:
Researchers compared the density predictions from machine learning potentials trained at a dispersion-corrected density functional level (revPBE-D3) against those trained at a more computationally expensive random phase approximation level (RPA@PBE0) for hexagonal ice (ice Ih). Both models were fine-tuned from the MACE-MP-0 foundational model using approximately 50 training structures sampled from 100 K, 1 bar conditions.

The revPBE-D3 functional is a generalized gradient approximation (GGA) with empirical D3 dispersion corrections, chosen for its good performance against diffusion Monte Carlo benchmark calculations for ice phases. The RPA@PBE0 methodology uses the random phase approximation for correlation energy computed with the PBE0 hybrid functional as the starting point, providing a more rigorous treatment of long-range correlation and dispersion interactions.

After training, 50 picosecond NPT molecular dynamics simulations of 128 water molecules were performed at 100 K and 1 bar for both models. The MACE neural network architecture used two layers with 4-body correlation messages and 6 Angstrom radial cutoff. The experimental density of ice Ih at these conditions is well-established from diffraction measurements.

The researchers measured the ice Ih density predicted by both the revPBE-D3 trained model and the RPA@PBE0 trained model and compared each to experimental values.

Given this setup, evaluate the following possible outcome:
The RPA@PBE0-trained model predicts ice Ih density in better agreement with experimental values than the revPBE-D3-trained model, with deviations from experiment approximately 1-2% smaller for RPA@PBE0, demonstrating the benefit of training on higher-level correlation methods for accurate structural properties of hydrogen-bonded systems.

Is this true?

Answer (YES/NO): NO